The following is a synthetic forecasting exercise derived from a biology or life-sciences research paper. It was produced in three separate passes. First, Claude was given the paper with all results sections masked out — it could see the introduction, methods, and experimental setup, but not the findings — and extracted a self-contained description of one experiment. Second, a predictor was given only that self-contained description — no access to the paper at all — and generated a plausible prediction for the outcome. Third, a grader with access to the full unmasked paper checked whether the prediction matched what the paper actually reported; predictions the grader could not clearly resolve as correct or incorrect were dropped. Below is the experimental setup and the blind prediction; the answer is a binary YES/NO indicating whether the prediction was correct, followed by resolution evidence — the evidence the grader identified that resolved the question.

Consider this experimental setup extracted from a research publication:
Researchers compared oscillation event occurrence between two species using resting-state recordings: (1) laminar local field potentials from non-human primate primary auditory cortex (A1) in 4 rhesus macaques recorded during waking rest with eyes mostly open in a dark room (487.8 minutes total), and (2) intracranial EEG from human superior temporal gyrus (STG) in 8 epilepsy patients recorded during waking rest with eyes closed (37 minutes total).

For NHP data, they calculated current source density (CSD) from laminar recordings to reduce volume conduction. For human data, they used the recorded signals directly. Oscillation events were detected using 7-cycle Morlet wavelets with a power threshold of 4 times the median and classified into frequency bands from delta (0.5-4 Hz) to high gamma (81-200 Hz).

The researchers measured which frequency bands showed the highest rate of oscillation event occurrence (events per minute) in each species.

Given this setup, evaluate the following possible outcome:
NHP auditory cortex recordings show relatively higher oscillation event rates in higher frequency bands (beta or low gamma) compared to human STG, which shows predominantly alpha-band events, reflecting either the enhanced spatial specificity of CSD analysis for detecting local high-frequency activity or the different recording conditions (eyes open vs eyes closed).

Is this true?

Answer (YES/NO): NO